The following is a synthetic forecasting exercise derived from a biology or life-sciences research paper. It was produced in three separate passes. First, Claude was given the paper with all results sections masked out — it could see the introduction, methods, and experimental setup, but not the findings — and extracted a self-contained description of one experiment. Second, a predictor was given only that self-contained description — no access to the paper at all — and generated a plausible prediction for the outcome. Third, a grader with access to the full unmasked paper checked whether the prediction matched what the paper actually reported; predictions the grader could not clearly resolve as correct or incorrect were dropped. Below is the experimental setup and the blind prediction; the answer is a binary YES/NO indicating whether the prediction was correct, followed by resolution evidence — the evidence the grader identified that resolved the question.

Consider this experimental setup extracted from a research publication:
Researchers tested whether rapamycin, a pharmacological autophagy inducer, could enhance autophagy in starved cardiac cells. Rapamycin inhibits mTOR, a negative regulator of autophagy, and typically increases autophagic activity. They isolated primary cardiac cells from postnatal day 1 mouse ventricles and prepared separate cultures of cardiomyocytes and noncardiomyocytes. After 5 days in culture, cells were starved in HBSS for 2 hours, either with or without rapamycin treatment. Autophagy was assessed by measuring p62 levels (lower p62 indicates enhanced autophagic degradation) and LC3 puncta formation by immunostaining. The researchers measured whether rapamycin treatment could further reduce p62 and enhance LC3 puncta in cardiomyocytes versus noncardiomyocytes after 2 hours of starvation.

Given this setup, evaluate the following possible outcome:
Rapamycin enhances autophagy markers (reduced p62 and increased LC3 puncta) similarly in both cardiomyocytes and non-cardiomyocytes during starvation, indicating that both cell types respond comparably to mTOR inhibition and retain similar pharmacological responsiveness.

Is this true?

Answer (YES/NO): NO